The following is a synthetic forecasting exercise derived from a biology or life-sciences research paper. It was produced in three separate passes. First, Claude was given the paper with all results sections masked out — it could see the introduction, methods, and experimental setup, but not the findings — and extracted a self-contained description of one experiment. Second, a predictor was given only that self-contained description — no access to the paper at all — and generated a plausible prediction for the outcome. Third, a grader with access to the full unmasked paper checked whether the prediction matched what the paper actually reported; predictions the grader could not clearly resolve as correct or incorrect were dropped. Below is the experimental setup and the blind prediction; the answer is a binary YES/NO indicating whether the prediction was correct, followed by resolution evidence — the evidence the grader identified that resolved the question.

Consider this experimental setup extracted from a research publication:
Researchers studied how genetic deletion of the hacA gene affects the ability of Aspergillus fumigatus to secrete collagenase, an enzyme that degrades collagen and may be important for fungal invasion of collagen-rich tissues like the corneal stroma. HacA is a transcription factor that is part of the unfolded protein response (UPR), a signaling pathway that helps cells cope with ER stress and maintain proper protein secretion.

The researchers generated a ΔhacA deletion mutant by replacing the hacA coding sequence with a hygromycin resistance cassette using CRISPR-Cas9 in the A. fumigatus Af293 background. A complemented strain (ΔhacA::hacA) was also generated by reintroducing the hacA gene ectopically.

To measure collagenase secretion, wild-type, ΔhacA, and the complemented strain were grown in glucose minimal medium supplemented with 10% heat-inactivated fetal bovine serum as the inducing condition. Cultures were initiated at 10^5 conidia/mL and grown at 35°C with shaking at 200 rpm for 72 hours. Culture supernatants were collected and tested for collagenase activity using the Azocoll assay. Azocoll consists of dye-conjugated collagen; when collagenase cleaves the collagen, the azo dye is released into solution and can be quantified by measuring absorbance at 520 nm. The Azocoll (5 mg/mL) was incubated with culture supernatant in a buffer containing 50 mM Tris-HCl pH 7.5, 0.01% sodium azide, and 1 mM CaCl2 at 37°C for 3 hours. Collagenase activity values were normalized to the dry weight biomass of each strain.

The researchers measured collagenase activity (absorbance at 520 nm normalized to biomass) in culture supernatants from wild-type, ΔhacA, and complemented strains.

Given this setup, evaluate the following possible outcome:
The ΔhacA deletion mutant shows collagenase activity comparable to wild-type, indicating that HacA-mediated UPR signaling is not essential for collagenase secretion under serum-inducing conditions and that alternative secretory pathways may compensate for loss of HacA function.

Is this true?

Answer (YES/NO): NO